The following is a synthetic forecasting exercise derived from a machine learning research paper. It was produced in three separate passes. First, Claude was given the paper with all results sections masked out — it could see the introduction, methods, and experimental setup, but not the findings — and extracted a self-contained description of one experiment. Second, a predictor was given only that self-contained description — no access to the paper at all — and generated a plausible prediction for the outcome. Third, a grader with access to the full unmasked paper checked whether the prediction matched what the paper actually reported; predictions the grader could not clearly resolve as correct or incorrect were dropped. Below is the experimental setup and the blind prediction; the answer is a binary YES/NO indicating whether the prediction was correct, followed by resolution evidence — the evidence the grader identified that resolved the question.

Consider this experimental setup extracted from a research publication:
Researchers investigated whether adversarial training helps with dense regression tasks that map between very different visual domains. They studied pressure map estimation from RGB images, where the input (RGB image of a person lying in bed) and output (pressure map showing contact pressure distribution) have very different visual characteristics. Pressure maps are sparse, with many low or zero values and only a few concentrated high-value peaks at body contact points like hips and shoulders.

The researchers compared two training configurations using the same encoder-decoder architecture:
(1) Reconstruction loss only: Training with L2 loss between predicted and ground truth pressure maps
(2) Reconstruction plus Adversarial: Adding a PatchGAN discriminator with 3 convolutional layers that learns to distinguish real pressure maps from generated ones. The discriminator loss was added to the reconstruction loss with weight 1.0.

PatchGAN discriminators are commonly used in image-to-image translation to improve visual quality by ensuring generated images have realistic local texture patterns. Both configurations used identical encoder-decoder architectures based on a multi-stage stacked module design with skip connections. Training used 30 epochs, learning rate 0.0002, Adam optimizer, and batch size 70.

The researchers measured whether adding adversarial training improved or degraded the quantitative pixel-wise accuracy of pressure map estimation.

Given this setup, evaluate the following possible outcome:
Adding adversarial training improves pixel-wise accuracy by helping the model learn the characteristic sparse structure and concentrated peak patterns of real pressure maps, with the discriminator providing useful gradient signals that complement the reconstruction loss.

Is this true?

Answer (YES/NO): NO